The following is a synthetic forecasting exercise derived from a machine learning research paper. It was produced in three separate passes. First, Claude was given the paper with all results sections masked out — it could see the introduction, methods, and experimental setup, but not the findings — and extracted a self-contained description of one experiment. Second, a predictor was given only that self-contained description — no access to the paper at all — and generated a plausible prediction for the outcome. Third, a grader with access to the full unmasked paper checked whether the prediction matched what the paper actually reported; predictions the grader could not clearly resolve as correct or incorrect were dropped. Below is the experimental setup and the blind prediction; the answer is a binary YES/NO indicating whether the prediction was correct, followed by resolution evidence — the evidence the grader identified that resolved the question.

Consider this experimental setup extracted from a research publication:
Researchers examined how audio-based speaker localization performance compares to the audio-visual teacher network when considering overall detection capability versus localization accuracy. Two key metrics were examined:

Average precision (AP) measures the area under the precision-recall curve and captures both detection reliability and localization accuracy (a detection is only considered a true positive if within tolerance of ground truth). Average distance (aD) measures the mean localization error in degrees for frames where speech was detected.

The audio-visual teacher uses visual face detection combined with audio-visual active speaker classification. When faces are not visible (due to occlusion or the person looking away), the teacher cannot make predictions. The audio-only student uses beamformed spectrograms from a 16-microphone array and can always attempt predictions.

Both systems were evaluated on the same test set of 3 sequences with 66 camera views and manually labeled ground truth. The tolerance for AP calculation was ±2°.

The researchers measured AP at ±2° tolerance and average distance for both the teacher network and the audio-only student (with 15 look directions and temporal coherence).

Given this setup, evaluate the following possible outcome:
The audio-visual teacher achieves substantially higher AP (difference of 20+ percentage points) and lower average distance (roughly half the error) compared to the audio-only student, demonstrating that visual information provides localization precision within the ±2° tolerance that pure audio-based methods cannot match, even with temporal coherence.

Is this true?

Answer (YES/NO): NO